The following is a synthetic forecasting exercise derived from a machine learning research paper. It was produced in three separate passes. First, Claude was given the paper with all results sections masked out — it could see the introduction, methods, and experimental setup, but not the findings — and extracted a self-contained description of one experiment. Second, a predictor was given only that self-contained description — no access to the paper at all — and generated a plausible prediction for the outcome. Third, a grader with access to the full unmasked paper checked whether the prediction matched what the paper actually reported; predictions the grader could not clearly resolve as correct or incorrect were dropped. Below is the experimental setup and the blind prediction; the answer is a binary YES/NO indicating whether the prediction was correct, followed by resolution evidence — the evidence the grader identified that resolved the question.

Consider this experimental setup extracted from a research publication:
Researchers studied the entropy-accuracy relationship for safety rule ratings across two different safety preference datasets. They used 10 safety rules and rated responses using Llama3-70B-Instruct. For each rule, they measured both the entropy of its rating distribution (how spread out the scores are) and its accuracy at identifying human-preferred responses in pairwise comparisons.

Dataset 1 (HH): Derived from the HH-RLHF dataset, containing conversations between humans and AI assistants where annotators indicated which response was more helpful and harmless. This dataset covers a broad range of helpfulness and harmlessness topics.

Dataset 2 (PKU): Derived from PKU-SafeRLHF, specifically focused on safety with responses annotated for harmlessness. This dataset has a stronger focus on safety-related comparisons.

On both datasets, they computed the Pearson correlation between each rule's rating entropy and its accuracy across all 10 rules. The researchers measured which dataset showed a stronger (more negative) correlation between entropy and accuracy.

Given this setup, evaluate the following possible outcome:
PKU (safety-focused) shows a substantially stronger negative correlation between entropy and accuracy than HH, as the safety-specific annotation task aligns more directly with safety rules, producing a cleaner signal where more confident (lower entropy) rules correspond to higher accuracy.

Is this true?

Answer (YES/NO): YES